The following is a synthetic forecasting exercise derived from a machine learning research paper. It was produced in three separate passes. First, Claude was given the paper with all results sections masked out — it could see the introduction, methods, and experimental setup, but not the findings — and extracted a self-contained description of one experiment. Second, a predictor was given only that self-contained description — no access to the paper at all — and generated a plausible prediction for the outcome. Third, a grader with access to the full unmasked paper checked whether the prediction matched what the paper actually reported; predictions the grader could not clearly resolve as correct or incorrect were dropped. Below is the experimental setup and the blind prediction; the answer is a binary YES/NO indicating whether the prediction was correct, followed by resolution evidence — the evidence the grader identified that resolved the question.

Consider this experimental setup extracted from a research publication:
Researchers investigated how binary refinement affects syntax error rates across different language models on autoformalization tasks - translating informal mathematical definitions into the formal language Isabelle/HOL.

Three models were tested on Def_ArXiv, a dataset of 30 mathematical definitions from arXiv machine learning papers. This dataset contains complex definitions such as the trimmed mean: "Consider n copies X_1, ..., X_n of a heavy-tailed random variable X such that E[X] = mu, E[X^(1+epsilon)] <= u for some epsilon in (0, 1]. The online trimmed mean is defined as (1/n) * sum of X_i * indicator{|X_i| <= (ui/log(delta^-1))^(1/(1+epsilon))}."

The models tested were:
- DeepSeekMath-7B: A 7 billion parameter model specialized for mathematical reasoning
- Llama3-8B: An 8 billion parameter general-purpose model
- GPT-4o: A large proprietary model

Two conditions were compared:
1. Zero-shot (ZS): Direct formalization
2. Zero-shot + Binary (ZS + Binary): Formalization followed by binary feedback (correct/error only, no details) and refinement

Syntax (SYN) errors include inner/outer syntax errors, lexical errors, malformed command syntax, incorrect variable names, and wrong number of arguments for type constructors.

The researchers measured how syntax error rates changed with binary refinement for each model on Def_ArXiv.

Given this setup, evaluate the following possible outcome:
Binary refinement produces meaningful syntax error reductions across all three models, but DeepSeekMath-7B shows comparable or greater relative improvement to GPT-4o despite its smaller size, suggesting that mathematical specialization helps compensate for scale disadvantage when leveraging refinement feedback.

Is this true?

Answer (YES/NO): NO